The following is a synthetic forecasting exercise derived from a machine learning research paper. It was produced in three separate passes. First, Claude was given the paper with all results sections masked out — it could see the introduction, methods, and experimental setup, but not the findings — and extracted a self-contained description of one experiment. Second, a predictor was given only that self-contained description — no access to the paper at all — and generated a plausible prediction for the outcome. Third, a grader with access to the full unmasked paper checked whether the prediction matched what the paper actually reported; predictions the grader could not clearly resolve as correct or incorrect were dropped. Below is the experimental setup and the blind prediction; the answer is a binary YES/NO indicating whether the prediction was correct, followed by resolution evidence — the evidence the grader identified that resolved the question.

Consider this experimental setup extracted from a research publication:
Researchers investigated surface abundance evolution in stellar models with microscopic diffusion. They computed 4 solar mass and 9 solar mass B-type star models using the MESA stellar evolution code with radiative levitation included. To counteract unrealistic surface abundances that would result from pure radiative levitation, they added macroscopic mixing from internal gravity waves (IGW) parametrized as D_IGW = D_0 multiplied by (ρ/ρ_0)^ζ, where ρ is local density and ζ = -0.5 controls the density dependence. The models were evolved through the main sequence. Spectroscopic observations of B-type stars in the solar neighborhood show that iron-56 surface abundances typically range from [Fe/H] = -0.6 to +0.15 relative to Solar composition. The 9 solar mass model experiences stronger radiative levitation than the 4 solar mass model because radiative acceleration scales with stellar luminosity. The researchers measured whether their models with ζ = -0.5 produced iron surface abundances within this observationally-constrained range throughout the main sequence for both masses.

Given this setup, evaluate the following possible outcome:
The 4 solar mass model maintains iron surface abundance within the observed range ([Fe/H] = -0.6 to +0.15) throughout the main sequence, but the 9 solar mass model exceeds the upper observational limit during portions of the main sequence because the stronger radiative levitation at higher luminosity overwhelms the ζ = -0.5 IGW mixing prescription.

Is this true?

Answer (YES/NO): NO